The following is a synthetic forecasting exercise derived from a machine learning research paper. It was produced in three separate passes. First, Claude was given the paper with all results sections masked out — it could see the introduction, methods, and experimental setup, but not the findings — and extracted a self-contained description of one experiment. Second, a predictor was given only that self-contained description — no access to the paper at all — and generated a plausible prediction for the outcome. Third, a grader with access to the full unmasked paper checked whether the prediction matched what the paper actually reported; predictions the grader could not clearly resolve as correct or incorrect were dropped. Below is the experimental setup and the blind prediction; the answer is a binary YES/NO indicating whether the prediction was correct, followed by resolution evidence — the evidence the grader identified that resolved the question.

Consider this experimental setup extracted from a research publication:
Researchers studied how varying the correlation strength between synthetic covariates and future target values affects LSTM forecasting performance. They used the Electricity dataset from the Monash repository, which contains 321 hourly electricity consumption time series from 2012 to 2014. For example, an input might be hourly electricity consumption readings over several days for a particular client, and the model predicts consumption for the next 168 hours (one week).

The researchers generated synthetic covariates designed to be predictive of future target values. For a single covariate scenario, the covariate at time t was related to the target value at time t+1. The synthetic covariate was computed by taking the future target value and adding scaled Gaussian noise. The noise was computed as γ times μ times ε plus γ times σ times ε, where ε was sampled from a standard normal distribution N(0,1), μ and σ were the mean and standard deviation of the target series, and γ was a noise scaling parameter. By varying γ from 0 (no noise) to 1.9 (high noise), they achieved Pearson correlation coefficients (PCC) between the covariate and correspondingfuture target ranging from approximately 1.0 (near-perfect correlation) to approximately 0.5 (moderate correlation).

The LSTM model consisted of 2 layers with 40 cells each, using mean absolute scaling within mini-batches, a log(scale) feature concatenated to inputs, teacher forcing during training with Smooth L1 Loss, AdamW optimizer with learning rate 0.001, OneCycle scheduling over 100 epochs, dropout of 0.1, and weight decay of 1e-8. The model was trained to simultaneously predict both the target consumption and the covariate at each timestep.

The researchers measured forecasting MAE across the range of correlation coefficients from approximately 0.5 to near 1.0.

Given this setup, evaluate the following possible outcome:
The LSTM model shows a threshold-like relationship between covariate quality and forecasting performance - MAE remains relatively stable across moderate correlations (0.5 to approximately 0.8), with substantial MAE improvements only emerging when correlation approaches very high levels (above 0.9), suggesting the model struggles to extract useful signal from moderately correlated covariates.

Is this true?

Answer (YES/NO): NO